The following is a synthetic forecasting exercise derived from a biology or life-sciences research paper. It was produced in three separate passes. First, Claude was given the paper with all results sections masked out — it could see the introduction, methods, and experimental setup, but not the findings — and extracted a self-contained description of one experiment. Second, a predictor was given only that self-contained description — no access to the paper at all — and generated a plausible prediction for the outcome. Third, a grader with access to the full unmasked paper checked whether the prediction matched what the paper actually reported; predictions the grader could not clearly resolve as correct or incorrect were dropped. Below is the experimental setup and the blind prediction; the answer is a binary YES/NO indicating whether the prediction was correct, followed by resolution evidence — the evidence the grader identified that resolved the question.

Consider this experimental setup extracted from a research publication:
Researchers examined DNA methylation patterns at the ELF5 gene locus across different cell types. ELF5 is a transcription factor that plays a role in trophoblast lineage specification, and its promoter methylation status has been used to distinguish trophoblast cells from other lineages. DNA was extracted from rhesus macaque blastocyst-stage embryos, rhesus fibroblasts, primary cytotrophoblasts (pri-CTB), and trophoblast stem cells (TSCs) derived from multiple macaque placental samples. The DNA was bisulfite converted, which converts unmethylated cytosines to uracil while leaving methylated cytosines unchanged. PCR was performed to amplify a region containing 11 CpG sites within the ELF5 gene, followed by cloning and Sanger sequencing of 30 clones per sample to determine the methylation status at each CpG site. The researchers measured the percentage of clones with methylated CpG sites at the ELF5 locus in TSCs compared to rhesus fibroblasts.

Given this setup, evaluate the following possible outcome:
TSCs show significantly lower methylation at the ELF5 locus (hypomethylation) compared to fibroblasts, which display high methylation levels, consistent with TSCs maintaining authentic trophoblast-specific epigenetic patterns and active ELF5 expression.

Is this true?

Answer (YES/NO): YES